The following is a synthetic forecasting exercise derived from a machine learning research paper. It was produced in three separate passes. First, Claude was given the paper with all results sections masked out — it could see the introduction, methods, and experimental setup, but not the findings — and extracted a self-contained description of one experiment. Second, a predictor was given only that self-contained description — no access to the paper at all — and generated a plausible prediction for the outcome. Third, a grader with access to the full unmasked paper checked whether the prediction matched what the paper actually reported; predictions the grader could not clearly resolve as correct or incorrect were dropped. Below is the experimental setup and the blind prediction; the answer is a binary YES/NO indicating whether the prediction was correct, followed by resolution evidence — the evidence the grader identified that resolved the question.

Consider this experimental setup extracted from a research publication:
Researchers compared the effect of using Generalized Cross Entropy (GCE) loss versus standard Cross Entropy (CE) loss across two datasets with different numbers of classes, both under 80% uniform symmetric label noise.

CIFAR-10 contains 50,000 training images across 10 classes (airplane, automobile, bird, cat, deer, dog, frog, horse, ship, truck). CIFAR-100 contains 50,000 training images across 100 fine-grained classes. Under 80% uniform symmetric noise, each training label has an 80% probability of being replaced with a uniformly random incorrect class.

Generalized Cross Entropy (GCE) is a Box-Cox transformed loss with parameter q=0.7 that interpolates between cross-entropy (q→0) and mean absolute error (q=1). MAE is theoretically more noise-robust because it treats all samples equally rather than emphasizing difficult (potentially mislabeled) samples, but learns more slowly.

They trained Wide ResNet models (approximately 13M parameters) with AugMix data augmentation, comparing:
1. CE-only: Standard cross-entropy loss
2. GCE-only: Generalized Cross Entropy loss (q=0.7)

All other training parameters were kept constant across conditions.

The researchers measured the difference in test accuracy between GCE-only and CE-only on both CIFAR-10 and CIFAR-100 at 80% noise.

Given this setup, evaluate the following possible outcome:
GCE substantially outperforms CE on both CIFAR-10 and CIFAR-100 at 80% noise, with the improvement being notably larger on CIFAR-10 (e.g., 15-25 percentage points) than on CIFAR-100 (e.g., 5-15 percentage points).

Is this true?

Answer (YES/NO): NO